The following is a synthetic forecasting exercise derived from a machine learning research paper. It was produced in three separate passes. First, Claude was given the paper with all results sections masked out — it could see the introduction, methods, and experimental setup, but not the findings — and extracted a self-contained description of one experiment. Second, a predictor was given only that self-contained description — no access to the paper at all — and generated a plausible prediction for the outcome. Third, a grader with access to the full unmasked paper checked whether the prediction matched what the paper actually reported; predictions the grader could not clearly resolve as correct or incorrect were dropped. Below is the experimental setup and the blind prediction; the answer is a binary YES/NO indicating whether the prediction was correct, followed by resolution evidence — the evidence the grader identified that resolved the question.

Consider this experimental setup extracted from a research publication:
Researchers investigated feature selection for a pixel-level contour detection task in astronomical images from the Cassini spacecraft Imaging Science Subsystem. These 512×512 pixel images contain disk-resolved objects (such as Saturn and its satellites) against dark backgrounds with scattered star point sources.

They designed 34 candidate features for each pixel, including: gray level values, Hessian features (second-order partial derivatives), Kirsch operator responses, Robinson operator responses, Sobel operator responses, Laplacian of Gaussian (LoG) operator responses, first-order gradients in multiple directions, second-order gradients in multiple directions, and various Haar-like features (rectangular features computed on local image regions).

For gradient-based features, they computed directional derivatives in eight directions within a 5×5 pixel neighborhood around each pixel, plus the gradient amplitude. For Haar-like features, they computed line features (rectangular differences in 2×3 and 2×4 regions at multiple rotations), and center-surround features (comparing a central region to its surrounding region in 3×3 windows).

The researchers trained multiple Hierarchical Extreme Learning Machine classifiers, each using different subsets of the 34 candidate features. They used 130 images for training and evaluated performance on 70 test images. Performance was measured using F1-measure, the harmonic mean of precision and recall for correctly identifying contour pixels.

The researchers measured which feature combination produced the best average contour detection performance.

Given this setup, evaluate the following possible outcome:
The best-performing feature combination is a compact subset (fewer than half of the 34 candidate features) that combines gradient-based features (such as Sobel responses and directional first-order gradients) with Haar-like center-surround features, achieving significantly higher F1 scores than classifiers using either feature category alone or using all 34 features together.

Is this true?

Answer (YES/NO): NO